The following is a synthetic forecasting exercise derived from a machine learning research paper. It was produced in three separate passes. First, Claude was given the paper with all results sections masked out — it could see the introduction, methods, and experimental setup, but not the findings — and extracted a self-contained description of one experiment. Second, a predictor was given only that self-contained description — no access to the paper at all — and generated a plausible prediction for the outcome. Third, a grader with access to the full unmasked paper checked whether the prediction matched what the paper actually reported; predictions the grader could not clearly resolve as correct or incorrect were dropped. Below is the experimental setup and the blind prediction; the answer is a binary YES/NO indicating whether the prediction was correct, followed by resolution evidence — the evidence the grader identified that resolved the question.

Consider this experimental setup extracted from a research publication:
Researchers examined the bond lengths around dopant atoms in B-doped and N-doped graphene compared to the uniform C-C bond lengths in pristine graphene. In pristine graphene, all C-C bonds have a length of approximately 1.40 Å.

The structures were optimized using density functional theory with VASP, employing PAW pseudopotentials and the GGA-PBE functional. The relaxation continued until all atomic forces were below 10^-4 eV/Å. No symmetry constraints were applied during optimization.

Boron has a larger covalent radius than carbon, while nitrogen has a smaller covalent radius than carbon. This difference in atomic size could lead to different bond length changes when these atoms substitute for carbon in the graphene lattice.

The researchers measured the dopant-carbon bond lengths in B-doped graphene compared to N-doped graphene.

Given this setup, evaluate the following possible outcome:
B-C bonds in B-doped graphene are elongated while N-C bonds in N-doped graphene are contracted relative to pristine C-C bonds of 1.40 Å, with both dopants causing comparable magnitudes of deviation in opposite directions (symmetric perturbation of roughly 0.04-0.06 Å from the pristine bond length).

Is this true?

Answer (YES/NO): NO